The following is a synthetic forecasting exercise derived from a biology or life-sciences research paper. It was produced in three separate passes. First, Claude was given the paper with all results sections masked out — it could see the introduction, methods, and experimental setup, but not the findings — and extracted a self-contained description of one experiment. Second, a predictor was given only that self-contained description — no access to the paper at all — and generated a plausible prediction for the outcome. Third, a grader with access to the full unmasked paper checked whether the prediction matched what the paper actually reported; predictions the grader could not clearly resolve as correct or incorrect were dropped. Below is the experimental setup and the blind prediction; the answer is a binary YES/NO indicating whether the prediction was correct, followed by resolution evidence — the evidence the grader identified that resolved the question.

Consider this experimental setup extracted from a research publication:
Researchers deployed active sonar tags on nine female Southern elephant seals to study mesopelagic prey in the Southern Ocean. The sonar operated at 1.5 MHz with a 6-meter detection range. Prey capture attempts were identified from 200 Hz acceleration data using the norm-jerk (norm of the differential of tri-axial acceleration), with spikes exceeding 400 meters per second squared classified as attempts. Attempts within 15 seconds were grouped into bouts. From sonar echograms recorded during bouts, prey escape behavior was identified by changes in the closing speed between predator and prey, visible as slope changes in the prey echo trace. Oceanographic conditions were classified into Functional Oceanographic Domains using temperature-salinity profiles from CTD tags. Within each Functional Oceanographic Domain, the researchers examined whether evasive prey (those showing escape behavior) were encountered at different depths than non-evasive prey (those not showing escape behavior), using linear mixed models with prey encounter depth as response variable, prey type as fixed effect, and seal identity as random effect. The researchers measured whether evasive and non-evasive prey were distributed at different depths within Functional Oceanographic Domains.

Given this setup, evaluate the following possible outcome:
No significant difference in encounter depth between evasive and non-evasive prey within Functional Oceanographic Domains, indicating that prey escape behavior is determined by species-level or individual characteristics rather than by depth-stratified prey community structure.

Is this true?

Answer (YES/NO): NO